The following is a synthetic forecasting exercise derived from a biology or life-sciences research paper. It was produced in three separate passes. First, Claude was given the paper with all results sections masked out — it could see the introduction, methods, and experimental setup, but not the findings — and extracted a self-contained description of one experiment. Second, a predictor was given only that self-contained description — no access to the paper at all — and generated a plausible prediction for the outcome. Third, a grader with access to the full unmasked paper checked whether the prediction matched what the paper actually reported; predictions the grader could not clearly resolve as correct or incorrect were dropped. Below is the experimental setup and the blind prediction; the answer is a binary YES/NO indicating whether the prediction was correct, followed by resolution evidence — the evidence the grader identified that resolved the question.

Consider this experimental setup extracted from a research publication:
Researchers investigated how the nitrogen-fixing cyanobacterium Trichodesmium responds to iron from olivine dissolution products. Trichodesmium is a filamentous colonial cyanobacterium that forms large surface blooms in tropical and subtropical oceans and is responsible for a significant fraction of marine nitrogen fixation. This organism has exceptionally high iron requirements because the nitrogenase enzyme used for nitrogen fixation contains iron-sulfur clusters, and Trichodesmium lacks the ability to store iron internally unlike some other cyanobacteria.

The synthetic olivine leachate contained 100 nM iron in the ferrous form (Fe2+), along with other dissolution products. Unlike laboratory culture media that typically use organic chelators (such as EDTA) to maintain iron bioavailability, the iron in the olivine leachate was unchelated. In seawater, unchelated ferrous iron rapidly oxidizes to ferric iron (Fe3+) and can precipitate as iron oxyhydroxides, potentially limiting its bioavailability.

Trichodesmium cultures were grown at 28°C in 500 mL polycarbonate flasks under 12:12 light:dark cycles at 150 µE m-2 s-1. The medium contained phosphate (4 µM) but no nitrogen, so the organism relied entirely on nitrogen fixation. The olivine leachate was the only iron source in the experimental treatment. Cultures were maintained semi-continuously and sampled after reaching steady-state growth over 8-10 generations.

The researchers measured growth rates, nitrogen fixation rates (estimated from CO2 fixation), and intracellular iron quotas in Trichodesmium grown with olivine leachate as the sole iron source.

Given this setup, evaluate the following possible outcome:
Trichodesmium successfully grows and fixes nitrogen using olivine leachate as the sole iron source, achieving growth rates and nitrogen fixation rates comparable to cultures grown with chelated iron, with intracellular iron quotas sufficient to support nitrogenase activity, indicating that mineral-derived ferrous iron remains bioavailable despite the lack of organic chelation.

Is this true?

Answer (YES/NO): NO